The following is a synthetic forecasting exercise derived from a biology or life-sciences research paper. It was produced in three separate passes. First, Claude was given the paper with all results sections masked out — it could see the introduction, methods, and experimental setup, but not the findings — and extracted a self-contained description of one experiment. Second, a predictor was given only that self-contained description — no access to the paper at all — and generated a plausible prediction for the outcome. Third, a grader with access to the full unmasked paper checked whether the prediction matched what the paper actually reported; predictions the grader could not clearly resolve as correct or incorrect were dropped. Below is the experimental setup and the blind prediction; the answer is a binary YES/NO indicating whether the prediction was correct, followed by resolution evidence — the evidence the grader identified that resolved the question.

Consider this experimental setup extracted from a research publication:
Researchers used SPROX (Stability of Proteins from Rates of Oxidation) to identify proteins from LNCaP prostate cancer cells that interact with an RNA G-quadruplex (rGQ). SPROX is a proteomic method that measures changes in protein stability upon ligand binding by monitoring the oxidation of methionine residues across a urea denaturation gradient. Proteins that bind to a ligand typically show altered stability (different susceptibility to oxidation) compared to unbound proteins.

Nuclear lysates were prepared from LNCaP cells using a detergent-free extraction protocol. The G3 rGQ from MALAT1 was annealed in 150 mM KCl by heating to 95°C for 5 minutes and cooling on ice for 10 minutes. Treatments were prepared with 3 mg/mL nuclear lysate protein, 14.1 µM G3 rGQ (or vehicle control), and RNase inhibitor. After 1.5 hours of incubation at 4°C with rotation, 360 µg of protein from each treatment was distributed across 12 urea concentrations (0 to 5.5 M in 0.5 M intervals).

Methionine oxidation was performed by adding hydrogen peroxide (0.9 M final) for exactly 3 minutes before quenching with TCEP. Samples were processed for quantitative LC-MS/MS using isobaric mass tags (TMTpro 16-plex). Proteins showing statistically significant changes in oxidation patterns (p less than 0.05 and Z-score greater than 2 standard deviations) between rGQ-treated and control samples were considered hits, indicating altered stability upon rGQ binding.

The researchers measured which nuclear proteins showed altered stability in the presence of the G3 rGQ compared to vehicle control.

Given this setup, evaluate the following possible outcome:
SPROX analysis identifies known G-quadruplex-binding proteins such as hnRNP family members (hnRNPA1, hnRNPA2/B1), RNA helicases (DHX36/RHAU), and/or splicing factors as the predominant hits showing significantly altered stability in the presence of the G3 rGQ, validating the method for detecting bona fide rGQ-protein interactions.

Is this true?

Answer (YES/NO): NO